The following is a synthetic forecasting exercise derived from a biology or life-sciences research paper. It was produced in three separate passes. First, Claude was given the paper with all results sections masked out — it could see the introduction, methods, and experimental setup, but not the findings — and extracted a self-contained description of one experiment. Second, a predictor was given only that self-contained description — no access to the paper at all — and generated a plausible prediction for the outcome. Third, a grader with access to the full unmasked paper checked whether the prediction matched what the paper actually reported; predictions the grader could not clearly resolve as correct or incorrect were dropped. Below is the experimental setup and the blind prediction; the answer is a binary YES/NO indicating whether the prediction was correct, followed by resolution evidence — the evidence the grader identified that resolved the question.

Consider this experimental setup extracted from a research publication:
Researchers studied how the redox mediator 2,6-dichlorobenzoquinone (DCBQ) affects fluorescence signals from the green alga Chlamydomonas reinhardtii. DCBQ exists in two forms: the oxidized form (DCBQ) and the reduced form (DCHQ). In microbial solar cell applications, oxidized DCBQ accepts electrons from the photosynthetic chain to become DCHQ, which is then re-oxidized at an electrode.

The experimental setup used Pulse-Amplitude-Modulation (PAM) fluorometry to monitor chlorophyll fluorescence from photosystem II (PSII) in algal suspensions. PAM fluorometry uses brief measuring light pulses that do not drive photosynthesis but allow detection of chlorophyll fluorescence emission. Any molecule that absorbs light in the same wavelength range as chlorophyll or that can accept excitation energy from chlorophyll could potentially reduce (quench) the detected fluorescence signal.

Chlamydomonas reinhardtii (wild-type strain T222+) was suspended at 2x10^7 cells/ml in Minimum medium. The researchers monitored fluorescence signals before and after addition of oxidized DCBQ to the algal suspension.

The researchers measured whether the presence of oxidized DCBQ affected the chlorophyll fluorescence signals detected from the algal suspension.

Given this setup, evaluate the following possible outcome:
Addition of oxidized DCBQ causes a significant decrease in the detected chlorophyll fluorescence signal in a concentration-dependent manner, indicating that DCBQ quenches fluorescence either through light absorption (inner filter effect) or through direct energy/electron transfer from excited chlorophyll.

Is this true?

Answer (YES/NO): YES